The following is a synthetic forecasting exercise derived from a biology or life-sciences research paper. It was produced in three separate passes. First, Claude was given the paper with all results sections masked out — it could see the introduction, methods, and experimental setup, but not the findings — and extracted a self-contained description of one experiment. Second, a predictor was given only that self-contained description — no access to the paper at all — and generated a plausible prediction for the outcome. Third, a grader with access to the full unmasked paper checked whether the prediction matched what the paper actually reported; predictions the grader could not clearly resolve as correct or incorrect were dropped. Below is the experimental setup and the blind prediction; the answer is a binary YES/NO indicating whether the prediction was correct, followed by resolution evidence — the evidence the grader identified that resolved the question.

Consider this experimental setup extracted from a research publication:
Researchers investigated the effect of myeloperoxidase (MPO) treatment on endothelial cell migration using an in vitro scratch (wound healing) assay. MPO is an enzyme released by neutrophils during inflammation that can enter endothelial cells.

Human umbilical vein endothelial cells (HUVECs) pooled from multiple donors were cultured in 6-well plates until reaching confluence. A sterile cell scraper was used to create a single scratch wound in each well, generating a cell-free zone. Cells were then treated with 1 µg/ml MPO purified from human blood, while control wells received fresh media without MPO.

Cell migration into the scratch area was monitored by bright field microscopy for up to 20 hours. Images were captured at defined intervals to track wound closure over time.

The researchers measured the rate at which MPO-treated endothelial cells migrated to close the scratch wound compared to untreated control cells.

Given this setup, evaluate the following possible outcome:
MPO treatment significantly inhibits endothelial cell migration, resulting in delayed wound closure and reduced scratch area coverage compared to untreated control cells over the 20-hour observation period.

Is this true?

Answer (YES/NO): NO